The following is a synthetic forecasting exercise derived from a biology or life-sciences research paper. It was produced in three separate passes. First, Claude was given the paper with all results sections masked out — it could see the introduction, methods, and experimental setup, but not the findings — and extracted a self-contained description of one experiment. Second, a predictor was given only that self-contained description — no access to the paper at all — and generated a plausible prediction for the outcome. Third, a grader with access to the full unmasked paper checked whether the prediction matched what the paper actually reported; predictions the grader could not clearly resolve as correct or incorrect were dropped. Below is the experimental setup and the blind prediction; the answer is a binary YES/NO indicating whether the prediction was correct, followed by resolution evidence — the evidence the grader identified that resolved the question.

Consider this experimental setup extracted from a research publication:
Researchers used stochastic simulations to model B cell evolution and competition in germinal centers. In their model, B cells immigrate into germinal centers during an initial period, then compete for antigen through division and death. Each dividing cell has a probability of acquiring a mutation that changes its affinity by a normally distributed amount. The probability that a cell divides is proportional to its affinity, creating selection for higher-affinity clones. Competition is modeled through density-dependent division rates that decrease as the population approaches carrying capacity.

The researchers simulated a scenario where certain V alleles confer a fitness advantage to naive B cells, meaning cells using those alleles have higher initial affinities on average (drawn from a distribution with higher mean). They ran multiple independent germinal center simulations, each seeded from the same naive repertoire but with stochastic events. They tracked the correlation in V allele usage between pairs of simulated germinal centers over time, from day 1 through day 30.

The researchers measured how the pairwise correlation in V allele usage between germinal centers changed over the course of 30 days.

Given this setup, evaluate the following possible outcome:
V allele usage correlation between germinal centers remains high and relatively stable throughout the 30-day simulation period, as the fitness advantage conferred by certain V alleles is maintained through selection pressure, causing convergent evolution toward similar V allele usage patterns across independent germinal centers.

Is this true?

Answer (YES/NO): NO